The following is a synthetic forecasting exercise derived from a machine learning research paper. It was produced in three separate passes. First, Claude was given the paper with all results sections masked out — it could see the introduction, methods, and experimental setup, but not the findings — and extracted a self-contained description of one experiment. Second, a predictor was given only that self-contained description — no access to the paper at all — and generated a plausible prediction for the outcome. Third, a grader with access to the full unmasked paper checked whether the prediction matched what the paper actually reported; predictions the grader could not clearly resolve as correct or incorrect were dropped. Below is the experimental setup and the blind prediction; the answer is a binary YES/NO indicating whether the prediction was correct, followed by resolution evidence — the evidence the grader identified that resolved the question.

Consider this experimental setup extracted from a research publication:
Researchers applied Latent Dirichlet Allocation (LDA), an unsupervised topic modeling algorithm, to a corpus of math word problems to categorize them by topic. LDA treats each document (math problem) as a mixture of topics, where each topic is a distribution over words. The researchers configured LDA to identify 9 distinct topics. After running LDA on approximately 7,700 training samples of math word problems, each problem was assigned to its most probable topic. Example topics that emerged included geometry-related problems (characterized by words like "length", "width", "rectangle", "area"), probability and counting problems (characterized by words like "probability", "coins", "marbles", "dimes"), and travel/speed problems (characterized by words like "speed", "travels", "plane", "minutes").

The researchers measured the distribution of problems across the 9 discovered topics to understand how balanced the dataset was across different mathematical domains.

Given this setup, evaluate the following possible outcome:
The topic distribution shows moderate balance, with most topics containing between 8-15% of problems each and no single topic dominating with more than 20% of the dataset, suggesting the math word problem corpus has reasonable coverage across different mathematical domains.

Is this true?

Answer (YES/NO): NO